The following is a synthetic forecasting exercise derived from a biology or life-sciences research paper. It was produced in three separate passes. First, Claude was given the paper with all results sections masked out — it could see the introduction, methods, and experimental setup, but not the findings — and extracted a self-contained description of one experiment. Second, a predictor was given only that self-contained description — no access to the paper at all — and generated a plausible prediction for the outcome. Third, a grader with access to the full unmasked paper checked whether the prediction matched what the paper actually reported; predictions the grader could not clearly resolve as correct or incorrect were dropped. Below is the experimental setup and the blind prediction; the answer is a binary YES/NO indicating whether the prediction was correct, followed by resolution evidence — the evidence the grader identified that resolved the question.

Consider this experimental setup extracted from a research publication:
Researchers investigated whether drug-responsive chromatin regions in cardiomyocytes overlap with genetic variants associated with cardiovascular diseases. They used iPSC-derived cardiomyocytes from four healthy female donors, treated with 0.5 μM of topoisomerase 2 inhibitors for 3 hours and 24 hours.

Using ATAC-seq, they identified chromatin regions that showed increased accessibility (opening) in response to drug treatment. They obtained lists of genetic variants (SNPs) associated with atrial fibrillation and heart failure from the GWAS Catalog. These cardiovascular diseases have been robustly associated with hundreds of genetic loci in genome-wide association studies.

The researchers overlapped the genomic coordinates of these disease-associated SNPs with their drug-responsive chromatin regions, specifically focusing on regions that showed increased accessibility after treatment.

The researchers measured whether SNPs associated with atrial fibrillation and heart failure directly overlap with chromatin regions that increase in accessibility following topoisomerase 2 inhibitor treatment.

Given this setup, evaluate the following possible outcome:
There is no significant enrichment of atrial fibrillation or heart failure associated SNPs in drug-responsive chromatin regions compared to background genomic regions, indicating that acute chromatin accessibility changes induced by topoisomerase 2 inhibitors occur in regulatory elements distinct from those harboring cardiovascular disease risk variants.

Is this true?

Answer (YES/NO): NO